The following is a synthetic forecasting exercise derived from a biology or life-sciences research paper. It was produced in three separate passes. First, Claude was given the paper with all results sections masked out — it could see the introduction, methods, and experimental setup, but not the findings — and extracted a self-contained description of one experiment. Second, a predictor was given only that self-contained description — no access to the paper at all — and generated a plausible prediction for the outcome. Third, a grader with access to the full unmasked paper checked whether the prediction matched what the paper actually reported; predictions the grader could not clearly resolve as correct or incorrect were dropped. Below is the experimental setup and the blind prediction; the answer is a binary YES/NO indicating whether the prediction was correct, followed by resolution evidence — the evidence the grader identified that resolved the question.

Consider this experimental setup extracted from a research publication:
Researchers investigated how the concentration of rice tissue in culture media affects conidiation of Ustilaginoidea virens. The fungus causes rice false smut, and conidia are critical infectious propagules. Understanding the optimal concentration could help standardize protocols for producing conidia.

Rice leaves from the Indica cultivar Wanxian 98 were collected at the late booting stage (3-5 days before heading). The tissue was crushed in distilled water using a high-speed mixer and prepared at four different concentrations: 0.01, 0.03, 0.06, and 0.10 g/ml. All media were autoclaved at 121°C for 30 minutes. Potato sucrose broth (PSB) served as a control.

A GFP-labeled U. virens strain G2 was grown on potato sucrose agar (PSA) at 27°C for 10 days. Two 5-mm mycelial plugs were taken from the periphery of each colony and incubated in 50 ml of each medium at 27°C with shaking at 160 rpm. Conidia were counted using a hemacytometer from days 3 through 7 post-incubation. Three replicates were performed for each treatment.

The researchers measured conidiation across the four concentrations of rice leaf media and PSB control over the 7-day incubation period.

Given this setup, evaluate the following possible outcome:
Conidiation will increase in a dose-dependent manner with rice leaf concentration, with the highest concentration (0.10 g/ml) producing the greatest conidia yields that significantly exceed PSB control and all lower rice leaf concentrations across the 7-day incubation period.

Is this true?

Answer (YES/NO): NO